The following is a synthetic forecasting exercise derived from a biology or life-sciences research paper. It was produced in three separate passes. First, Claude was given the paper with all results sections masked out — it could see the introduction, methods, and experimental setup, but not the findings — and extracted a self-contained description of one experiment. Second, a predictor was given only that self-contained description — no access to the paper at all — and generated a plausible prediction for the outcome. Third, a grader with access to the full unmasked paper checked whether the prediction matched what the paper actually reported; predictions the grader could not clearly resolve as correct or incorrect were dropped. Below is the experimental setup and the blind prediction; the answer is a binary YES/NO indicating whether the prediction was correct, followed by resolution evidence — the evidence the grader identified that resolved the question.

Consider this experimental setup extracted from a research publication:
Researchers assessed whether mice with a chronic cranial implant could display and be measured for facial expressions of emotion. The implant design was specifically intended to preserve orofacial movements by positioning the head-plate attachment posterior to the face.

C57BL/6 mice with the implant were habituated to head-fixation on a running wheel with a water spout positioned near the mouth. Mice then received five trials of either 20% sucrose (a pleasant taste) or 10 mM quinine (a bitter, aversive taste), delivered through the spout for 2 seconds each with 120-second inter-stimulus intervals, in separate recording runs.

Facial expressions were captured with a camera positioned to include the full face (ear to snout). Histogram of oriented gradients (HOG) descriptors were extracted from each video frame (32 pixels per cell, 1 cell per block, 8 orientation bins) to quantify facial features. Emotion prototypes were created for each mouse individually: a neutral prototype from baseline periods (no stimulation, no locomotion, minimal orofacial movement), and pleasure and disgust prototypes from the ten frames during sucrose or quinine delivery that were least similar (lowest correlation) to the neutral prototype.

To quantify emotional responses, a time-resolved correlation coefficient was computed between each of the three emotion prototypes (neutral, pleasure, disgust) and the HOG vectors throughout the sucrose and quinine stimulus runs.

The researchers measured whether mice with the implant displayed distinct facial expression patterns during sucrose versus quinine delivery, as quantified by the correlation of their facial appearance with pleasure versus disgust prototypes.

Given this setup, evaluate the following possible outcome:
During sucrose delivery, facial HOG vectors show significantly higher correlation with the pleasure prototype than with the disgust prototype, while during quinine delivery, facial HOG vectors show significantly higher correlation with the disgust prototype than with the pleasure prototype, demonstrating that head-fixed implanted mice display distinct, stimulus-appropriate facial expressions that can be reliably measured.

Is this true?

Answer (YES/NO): YES